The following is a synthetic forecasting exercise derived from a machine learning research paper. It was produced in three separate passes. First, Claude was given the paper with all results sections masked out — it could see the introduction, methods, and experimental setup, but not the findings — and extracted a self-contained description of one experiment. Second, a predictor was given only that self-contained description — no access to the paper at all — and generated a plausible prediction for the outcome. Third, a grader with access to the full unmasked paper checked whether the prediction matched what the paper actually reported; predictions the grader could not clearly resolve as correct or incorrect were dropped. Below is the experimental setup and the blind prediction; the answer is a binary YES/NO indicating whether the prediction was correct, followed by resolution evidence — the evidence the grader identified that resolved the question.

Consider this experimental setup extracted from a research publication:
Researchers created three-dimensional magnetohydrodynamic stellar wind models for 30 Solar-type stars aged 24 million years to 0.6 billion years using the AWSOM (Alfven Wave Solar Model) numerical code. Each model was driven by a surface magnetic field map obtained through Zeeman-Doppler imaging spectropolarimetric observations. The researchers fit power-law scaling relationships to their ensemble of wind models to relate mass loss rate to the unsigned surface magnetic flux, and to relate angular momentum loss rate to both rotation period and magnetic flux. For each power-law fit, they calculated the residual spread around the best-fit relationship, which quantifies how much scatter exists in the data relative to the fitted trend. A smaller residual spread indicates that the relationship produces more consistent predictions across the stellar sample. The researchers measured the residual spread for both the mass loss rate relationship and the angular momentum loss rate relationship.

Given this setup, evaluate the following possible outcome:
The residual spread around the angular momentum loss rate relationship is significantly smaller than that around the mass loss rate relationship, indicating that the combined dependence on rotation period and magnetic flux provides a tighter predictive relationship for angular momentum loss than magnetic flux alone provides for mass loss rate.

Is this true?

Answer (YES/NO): NO